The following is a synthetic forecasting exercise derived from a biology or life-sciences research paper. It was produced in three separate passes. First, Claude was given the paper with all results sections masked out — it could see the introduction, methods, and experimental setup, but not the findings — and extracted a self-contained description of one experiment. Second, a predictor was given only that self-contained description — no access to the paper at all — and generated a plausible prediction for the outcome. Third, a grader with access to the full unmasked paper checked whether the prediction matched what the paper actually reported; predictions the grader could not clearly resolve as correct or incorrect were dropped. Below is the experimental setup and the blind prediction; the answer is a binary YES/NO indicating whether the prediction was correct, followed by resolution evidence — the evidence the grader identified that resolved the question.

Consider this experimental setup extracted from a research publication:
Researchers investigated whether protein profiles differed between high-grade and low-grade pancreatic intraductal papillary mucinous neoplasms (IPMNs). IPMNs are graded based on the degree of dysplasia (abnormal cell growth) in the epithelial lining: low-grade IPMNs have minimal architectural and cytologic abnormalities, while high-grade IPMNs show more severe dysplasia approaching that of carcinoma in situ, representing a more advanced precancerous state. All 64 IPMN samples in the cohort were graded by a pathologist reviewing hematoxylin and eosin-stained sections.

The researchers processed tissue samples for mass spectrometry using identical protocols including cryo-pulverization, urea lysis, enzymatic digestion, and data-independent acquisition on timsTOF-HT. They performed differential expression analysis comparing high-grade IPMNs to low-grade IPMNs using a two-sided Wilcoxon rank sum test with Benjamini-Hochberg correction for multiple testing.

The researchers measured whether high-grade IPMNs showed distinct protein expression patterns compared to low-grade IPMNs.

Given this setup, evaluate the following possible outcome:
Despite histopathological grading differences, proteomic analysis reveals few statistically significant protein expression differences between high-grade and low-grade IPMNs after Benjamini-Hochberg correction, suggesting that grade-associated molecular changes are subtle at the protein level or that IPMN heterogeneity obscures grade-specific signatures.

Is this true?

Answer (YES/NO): NO